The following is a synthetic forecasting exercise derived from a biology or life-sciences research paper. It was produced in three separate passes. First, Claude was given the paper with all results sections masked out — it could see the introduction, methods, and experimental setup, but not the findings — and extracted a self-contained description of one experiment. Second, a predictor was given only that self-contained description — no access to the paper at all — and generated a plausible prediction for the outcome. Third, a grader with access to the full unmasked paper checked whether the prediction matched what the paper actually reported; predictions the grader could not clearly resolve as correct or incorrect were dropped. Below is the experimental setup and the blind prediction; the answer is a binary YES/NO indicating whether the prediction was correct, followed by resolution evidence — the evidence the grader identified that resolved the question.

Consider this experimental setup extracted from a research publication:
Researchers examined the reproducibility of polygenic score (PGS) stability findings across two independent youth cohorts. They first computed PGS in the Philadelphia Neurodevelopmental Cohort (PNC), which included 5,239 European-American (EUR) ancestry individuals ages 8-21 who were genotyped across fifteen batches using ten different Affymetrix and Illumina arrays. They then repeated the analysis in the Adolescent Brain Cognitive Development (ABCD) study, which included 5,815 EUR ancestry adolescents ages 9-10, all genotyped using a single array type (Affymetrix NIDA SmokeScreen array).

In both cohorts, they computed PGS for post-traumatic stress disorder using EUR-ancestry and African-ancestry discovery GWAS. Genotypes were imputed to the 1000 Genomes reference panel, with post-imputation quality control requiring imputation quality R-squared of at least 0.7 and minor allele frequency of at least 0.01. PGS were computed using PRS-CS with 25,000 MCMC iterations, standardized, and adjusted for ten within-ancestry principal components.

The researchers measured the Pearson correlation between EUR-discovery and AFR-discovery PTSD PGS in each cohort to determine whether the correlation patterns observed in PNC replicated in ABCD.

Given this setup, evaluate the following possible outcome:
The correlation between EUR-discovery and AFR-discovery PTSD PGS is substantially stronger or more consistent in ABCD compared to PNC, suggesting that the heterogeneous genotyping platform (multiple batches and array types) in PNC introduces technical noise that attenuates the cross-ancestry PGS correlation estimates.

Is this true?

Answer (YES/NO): NO